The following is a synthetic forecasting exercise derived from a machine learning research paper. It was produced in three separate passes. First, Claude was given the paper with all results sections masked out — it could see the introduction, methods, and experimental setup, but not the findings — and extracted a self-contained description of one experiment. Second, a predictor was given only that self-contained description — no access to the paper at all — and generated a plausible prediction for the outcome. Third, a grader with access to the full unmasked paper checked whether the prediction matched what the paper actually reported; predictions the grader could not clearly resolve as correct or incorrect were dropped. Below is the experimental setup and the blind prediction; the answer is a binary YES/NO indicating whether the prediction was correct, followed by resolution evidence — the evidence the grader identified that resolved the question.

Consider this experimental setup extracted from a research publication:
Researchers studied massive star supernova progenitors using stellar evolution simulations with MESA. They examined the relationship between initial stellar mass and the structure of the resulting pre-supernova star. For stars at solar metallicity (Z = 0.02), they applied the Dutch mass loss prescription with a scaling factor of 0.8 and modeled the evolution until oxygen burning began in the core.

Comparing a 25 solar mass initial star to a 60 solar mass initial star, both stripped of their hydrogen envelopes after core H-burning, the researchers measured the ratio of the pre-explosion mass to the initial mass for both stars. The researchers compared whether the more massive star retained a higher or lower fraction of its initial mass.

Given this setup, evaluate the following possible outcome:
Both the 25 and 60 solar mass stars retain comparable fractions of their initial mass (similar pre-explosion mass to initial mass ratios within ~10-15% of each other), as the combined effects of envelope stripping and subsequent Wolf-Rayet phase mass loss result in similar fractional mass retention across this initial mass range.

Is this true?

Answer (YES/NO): YES